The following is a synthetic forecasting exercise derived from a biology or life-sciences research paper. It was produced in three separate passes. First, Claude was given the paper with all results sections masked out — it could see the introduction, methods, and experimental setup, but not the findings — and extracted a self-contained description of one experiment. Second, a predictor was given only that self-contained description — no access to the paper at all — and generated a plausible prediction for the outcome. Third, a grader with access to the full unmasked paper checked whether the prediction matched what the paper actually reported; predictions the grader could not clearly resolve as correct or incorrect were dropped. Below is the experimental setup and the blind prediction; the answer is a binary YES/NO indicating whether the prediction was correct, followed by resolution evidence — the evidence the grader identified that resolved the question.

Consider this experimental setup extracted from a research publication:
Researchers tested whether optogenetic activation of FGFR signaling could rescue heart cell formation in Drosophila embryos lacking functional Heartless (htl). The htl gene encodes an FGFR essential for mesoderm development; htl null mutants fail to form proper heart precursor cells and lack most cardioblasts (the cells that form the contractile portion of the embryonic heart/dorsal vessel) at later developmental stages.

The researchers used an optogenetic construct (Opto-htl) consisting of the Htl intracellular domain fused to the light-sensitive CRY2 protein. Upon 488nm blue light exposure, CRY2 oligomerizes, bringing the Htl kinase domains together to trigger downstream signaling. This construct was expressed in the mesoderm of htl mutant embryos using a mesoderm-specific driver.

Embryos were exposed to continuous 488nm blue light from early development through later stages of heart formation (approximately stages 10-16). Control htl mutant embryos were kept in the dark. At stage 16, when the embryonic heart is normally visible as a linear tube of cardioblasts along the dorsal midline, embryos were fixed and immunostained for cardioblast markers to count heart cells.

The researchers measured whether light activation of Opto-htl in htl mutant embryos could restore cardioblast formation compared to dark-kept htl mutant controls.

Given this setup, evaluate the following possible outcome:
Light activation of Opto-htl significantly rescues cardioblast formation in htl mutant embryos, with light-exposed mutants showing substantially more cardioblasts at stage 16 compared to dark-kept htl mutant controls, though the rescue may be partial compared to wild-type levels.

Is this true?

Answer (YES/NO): YES